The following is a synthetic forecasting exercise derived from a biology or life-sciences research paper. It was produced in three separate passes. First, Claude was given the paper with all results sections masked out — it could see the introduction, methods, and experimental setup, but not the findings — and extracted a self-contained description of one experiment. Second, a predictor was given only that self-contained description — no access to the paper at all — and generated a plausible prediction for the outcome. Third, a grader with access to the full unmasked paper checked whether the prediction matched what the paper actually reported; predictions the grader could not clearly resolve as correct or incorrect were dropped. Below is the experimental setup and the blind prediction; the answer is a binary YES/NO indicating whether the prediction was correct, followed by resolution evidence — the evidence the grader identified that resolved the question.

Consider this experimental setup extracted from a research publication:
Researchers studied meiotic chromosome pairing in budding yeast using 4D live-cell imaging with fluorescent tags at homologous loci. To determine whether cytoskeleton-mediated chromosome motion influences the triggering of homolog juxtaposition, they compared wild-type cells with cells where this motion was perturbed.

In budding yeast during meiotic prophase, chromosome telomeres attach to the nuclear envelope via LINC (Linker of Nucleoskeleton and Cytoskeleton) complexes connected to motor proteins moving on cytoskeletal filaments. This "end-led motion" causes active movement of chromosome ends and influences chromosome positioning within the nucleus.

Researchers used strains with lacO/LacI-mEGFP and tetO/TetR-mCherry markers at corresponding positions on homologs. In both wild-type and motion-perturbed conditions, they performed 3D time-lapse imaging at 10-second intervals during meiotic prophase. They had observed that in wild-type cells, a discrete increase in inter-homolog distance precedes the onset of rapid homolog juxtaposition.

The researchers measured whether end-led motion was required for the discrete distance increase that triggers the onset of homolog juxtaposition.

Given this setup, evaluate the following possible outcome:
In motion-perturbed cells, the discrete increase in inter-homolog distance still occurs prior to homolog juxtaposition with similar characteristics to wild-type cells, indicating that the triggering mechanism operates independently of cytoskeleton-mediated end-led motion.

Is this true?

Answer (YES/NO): NO